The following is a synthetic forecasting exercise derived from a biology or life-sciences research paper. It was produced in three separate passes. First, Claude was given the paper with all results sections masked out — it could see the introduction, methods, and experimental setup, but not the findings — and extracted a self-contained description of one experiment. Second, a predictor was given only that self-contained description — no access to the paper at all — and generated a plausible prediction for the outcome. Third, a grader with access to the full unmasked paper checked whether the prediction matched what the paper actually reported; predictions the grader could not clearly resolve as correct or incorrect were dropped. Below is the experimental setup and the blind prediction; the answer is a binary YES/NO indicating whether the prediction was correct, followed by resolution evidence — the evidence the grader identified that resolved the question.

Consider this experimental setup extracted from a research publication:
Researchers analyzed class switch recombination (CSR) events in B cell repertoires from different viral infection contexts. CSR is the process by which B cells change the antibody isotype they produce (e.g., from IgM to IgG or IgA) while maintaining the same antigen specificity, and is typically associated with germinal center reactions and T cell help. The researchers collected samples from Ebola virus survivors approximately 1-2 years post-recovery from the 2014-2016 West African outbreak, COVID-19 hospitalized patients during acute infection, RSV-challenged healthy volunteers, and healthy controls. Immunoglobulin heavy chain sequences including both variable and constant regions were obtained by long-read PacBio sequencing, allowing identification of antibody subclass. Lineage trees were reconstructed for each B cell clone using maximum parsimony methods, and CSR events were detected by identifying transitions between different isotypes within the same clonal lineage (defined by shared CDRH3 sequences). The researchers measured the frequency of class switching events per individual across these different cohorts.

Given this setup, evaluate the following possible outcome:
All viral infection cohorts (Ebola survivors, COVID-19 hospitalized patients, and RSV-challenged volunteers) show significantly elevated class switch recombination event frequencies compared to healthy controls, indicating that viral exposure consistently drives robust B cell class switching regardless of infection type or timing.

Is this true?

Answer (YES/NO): NO